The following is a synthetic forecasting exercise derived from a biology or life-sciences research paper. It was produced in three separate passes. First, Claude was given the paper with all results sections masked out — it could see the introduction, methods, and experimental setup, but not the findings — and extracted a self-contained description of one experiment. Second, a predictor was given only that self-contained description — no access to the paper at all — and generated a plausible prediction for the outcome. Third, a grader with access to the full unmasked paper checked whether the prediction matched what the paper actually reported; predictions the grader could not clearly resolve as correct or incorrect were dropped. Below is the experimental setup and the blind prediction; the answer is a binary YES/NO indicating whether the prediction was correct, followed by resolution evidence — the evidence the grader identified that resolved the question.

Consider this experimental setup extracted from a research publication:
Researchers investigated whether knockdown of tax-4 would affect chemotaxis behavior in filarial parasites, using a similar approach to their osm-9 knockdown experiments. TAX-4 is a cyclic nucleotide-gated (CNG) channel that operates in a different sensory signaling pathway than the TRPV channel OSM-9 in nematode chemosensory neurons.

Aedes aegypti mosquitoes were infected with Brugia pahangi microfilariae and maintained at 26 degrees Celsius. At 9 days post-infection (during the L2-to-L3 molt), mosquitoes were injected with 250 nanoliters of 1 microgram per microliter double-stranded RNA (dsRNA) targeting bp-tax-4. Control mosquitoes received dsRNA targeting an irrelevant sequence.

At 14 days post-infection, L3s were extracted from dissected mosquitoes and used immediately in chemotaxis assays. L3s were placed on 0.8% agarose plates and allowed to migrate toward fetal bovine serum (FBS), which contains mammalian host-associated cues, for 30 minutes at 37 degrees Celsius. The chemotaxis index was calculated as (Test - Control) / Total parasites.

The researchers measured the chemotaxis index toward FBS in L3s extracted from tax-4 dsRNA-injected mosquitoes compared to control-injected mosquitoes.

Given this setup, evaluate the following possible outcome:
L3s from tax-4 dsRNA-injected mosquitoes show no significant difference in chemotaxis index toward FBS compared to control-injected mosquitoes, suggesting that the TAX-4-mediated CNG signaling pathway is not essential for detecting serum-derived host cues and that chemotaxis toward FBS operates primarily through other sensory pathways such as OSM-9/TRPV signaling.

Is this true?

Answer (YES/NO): NO